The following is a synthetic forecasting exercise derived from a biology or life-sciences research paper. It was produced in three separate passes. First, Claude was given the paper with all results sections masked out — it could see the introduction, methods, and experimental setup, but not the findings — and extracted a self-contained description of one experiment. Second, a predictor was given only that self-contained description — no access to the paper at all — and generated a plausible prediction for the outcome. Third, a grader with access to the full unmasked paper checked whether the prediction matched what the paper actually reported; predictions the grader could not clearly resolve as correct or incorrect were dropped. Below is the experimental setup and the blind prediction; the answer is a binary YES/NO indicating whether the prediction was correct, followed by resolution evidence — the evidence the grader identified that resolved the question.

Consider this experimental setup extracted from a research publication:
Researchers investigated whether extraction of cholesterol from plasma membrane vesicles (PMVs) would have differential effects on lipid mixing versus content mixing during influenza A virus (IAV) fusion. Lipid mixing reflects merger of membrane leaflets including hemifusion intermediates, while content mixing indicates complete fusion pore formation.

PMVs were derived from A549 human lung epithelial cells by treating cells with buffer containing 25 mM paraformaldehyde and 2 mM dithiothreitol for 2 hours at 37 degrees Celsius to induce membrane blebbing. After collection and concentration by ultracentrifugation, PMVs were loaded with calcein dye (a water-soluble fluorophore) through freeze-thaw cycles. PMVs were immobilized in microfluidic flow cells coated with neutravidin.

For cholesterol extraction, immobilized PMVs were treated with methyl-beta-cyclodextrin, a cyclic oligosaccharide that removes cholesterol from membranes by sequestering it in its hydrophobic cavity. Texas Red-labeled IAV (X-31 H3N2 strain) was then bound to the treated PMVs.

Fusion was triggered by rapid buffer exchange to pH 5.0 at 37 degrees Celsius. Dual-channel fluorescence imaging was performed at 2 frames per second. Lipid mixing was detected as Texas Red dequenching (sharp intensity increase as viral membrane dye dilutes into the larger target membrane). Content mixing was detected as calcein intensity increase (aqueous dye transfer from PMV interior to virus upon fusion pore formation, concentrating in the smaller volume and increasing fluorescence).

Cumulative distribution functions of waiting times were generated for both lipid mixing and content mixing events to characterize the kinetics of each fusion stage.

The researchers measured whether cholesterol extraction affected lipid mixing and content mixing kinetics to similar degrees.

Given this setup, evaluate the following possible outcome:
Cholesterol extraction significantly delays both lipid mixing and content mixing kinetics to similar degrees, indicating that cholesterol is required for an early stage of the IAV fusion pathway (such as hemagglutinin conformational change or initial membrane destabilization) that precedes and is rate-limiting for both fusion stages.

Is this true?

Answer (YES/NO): NO